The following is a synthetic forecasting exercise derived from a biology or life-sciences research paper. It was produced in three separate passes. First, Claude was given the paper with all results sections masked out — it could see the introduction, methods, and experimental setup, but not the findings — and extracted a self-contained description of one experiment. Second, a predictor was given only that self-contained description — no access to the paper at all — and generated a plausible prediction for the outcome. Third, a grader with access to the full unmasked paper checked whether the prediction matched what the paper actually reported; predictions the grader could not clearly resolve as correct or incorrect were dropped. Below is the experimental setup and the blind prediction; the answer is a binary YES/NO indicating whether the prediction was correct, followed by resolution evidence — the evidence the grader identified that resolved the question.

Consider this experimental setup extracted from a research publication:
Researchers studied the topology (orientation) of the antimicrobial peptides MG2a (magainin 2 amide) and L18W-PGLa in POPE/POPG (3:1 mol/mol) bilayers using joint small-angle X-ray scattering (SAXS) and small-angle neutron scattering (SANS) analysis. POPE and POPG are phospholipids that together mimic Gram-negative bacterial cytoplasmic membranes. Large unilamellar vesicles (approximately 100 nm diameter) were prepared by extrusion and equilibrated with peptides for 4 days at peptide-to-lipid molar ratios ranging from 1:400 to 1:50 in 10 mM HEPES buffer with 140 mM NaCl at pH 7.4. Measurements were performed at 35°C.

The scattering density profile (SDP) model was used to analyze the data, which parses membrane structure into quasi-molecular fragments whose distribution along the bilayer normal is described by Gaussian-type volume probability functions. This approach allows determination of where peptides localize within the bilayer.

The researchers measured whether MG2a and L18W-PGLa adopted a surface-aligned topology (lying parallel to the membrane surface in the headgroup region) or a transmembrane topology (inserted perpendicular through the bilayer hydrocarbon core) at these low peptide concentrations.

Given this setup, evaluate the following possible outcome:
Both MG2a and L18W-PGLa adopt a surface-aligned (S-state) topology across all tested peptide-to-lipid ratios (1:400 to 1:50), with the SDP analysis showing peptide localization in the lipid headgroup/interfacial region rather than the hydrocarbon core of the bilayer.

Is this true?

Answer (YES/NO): YES